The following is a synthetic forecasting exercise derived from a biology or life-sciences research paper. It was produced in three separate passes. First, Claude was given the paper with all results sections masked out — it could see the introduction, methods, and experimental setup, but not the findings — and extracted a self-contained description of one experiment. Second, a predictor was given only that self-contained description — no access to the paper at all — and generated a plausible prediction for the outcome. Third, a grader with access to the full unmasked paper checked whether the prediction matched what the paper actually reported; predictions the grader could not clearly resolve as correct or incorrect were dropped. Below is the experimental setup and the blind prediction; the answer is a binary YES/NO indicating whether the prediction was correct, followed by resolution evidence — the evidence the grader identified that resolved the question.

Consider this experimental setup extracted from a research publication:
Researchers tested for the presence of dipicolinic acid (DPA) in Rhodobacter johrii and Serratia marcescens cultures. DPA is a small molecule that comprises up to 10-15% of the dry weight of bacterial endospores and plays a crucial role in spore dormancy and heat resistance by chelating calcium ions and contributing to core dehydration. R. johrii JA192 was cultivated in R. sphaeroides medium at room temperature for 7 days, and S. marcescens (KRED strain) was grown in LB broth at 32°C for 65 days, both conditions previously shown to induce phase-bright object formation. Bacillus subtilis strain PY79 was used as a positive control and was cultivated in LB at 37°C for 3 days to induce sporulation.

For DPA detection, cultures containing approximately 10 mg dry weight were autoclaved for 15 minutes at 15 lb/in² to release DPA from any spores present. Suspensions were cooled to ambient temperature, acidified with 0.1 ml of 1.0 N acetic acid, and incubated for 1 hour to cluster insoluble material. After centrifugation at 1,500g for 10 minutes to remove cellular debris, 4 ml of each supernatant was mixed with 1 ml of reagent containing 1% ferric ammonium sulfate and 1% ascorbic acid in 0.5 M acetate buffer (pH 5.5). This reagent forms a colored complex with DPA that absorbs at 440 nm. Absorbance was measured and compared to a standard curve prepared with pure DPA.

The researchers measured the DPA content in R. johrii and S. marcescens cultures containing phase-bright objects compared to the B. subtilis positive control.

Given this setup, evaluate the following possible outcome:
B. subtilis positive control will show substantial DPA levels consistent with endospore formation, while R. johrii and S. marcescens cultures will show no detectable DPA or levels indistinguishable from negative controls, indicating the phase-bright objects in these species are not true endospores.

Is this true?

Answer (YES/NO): YES